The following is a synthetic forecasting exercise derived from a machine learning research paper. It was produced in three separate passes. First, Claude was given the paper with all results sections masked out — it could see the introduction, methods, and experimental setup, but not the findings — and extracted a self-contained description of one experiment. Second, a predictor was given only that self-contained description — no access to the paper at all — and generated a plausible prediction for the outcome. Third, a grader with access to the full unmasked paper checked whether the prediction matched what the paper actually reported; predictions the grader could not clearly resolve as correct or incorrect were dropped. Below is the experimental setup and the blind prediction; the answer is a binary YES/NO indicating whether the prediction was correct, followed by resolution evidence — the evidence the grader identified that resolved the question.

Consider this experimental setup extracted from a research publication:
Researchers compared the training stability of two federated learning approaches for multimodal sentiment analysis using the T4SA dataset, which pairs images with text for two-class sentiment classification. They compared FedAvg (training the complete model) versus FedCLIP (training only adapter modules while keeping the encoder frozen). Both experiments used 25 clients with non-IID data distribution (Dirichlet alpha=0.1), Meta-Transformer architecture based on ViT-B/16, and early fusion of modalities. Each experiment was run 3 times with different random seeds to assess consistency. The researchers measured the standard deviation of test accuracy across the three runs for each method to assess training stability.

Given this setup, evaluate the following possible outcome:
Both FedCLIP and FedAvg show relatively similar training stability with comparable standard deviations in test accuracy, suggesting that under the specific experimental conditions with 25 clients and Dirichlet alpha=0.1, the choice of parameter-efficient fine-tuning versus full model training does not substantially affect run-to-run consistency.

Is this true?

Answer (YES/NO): NO